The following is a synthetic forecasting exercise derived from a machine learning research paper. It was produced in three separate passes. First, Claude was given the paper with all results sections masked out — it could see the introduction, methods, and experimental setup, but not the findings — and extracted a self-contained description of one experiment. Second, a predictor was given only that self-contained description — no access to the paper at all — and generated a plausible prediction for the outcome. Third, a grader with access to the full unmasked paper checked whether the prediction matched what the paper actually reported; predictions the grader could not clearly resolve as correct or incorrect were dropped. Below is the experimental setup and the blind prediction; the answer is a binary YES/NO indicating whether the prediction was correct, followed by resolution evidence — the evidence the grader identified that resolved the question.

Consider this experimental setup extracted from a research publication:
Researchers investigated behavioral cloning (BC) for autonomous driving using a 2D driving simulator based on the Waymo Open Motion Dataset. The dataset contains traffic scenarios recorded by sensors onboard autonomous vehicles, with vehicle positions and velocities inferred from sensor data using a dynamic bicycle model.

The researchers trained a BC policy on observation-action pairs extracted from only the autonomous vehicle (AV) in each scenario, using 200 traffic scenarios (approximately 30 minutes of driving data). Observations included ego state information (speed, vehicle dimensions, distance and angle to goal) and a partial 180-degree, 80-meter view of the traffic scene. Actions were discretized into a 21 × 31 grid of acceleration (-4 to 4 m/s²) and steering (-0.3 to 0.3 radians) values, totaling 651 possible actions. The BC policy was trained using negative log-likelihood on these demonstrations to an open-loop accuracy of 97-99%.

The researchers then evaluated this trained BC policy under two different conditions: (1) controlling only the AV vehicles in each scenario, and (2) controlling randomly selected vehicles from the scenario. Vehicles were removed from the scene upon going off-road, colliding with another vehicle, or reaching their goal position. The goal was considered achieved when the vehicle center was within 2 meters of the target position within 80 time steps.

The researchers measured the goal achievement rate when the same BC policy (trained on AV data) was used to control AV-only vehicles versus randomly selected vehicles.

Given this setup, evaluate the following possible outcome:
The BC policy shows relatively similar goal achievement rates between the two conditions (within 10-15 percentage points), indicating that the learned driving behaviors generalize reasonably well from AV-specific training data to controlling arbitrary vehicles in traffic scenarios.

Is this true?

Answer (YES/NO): NO